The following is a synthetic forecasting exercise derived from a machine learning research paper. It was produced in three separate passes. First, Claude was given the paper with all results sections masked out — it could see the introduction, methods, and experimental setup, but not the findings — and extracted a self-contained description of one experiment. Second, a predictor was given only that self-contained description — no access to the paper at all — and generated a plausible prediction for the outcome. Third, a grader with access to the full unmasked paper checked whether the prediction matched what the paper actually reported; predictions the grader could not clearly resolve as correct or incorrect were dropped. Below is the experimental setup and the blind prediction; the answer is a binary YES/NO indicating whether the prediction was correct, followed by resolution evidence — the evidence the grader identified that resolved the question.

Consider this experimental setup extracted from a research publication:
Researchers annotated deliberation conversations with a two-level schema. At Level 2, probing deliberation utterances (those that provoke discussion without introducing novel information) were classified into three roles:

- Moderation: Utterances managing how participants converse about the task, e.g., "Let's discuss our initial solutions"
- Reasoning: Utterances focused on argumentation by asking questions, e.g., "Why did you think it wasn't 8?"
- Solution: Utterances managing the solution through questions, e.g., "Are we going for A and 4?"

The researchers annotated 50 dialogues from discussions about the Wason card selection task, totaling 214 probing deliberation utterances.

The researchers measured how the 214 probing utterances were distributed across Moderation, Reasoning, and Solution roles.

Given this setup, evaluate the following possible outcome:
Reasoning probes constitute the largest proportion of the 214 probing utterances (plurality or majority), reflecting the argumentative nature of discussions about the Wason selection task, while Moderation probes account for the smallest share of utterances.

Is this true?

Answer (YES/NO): NO